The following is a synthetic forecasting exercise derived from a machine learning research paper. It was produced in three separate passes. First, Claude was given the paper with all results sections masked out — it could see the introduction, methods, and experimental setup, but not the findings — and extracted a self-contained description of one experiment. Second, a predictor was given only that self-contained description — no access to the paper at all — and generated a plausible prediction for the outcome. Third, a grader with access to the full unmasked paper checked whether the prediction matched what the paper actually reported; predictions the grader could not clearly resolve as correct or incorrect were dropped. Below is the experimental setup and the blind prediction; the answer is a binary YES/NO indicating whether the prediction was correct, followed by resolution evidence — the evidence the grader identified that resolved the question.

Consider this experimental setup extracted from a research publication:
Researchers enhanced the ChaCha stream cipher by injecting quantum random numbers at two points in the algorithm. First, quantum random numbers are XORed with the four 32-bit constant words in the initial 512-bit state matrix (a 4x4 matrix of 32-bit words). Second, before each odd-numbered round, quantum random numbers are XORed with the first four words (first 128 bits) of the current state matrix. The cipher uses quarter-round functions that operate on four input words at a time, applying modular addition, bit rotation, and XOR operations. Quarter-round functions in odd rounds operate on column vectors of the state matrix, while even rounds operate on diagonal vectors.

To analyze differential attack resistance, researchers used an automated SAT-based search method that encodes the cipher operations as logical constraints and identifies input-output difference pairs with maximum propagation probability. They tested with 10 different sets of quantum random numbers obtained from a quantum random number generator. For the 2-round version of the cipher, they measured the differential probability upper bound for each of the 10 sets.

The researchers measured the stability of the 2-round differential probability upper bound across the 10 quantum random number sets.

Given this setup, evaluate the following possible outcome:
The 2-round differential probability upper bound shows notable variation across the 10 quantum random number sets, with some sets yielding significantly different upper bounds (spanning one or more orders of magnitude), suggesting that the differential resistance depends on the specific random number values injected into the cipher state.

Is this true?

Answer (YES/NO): NO